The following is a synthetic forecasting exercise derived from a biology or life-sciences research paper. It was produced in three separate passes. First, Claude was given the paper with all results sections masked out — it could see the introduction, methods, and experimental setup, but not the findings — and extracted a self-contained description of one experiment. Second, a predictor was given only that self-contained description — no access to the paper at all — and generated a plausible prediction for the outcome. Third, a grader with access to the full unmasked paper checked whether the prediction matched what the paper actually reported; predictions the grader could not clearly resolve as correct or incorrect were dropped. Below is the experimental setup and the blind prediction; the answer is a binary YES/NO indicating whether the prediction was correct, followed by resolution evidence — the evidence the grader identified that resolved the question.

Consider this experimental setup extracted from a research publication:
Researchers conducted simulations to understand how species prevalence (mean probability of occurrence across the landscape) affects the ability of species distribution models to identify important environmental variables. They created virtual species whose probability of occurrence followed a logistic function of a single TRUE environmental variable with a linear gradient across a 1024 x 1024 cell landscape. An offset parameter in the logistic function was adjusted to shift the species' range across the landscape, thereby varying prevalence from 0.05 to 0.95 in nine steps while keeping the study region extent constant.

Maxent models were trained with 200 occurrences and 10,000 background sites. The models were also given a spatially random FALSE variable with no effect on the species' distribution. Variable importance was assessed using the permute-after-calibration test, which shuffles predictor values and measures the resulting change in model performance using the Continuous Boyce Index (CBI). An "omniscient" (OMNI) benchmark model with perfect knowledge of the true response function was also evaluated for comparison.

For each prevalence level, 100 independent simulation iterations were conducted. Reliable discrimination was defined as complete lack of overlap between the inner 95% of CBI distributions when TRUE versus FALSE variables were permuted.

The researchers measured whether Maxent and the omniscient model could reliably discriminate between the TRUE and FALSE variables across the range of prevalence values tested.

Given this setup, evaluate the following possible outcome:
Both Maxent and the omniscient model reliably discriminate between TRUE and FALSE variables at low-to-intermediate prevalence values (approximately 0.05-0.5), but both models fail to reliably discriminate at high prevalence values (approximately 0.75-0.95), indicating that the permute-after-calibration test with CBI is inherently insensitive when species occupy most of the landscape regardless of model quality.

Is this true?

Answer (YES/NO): YES